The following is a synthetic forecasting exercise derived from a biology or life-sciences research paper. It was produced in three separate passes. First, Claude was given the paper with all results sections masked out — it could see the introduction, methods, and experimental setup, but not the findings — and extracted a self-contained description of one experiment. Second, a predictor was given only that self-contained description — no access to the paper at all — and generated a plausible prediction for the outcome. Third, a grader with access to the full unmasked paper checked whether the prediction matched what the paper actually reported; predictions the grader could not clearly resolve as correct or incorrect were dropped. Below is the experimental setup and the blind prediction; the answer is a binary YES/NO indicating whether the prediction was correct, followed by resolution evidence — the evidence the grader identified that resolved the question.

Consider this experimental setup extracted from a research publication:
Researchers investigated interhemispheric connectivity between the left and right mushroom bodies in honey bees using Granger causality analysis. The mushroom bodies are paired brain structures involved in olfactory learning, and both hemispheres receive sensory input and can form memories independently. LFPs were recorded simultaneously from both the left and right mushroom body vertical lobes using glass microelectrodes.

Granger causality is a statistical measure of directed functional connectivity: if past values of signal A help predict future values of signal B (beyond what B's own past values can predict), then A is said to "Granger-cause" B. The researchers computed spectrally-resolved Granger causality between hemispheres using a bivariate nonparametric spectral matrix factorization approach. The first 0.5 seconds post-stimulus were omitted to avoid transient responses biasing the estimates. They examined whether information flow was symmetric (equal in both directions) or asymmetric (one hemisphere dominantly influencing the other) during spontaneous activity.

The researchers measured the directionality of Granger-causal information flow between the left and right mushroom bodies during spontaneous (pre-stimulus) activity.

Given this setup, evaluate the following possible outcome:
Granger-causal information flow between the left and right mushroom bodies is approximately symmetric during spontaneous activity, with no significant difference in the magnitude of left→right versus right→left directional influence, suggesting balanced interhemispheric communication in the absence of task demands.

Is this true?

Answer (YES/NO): NO